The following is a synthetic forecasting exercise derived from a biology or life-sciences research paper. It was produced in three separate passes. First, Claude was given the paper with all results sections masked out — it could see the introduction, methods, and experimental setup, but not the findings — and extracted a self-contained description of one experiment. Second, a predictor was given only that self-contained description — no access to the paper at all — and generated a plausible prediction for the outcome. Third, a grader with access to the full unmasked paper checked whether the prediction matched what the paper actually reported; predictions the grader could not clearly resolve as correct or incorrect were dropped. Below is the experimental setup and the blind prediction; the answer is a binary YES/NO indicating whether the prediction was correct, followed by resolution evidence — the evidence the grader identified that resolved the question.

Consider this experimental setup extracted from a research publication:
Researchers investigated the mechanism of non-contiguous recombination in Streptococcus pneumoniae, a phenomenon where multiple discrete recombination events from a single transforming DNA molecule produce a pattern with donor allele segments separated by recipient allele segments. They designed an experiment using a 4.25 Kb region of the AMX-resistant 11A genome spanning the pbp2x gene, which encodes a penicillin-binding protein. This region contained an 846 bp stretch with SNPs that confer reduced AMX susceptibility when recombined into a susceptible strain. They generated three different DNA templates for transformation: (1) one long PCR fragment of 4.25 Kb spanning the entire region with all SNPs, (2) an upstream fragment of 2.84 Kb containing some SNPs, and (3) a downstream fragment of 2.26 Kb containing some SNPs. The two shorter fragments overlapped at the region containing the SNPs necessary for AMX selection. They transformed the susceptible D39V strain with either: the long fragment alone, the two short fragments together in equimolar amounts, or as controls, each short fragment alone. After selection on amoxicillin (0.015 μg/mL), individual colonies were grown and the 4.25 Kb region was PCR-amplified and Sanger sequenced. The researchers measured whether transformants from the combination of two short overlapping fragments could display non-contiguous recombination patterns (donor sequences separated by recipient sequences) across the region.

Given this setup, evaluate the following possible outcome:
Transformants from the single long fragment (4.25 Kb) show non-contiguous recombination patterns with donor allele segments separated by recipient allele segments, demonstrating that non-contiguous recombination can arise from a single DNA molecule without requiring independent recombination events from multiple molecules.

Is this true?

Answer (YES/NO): YES